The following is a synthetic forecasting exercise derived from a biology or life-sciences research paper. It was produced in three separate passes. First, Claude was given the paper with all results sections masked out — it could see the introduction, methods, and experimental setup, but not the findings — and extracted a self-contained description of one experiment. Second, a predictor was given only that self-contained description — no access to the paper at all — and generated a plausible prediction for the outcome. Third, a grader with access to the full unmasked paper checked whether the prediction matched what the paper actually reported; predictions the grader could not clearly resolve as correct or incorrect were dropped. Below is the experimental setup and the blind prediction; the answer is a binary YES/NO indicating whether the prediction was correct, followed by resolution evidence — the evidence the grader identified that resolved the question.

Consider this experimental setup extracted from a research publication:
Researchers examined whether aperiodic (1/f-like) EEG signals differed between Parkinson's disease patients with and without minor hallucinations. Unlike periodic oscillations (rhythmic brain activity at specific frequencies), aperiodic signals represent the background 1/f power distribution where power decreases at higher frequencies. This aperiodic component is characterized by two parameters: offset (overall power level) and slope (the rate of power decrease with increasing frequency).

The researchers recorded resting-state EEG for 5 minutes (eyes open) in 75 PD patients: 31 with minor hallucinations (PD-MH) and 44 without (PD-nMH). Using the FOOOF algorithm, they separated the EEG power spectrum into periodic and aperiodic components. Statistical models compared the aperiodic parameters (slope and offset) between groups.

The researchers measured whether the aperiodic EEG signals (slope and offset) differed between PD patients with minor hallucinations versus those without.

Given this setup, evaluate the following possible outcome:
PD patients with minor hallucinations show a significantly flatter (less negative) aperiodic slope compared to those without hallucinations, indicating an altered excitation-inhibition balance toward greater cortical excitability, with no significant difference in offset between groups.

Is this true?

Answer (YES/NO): NO